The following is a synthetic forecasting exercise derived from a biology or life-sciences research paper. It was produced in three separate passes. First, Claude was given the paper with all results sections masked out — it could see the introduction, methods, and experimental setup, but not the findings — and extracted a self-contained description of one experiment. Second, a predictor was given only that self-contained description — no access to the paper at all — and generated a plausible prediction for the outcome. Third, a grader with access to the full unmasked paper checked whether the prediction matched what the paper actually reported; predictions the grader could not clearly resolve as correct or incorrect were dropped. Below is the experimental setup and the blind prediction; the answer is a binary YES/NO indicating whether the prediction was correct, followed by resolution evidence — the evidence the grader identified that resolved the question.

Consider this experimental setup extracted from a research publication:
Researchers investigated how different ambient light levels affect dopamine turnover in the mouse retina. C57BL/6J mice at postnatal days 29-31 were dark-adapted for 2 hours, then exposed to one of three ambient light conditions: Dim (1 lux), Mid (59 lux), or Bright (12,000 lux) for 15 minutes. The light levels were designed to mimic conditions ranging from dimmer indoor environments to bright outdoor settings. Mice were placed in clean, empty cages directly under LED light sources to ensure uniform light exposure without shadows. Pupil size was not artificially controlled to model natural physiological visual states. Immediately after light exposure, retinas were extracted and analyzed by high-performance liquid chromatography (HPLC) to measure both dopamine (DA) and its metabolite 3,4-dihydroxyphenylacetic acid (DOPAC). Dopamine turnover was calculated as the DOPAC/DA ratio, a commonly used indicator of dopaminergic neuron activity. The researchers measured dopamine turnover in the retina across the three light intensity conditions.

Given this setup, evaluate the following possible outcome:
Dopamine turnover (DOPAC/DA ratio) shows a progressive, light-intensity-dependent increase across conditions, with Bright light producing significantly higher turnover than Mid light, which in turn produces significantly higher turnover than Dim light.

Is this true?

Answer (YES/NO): YES